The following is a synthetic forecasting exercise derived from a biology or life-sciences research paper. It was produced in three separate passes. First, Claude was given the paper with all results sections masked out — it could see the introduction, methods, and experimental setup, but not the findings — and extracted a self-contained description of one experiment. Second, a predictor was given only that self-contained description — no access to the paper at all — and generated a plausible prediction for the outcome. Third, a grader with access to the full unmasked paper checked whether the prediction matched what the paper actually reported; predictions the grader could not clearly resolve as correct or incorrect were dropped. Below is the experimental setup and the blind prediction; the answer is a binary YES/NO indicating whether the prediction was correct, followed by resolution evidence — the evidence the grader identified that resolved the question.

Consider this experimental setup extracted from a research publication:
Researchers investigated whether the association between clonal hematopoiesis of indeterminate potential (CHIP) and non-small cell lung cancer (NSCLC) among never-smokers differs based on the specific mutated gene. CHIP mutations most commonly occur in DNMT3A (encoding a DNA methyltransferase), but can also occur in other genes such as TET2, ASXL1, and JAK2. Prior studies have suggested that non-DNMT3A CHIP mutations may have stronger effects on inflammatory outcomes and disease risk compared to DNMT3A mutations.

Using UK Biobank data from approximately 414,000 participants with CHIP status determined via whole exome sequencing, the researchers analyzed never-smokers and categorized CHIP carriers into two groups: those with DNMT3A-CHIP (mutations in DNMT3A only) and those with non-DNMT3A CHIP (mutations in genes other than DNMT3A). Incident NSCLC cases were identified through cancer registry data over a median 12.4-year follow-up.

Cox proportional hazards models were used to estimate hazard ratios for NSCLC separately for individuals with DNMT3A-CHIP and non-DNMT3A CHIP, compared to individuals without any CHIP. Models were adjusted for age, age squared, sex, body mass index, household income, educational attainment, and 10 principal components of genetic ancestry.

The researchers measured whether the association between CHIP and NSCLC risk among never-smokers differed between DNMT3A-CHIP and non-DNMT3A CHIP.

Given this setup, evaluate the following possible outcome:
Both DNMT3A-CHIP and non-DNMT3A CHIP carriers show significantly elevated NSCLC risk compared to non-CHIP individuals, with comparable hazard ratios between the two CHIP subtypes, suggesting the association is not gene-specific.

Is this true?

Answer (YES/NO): YES